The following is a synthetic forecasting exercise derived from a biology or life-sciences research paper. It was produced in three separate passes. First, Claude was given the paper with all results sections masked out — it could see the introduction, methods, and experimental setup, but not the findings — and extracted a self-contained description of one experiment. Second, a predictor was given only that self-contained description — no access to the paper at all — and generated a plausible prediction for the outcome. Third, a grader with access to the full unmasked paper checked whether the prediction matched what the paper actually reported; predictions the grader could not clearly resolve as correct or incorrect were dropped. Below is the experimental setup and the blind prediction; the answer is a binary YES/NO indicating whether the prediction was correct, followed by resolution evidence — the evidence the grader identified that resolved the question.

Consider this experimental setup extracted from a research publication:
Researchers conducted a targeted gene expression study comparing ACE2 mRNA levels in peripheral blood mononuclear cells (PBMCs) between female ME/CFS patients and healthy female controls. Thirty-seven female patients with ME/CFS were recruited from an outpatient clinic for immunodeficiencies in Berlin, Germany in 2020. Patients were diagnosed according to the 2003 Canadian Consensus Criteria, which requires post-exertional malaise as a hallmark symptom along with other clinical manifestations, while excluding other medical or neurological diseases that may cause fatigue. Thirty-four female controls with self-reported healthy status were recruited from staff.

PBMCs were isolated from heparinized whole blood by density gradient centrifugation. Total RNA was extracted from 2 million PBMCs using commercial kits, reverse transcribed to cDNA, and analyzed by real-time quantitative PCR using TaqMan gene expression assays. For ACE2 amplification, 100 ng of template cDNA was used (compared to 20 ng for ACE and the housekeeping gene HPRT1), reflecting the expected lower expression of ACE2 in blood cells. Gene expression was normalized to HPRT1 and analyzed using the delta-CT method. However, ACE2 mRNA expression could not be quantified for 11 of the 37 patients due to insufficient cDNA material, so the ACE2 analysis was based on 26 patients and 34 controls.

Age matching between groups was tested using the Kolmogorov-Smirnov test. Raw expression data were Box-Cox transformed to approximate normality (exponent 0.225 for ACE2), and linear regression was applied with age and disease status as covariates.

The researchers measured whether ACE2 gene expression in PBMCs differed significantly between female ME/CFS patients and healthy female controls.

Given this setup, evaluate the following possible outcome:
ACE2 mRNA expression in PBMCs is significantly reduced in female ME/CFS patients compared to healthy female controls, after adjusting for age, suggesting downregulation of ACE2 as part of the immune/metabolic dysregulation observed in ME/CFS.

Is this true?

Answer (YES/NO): NO